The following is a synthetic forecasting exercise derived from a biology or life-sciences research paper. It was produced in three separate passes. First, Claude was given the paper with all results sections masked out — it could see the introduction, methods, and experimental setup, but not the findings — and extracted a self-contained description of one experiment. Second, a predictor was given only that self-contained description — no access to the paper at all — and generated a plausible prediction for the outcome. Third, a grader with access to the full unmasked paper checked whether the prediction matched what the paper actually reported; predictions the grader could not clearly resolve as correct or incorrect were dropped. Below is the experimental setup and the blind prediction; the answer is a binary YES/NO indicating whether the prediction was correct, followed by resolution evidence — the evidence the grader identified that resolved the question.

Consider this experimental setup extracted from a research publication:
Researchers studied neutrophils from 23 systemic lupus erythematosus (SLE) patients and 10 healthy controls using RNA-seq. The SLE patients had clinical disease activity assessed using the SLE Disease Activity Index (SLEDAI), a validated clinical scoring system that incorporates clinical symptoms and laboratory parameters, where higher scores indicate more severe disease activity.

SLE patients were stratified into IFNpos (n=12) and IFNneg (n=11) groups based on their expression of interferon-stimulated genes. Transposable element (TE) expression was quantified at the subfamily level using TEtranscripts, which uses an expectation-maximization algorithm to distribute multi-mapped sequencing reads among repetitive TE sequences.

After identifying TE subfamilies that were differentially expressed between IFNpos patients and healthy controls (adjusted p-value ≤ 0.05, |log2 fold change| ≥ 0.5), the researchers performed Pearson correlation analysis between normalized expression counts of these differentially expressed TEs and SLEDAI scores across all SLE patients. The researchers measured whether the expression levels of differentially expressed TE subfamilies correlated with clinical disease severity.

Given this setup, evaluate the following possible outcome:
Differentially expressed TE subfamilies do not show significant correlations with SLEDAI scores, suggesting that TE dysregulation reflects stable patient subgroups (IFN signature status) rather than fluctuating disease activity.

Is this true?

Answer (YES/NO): NO